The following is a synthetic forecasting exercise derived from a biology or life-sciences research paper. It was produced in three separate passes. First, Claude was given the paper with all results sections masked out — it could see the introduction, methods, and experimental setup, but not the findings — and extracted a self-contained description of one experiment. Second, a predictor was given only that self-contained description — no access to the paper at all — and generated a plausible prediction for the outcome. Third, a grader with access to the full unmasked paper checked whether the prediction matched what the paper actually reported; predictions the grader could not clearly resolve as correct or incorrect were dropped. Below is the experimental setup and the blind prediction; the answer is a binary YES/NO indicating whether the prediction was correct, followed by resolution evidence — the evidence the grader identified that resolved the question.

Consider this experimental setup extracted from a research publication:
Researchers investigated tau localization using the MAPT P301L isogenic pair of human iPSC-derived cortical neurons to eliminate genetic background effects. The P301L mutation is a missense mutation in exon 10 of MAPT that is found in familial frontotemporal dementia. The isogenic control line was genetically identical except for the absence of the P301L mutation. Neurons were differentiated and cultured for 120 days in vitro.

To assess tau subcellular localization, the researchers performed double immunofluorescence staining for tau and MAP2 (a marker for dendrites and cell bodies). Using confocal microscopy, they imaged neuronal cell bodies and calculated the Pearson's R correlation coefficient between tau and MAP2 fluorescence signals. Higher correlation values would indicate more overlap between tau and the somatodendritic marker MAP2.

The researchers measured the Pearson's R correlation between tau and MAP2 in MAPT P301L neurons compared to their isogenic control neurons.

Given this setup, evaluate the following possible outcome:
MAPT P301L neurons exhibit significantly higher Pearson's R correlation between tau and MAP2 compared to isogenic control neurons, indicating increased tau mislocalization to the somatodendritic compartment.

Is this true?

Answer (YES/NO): YES